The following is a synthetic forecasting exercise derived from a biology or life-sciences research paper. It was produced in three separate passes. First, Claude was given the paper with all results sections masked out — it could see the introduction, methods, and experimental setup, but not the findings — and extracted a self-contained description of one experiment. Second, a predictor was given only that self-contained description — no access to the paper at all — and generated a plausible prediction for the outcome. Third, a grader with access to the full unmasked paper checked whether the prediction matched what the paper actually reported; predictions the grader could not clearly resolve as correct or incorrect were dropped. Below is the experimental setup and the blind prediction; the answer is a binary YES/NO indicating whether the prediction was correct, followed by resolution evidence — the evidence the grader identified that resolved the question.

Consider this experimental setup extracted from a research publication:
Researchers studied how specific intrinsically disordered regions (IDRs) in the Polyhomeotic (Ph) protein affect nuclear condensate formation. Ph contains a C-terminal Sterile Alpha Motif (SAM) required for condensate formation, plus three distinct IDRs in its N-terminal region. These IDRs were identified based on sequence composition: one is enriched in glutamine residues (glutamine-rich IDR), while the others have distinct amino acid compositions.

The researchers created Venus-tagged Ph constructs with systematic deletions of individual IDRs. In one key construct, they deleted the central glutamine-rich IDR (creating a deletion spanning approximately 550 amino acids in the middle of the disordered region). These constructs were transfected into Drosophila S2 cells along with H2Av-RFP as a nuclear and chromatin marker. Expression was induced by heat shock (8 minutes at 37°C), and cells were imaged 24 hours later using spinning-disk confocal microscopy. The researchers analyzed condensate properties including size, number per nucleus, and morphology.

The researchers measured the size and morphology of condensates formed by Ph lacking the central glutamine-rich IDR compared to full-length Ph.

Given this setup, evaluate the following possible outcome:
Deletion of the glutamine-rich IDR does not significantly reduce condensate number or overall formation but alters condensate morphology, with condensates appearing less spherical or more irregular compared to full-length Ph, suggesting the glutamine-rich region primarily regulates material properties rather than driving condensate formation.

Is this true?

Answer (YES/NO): NO